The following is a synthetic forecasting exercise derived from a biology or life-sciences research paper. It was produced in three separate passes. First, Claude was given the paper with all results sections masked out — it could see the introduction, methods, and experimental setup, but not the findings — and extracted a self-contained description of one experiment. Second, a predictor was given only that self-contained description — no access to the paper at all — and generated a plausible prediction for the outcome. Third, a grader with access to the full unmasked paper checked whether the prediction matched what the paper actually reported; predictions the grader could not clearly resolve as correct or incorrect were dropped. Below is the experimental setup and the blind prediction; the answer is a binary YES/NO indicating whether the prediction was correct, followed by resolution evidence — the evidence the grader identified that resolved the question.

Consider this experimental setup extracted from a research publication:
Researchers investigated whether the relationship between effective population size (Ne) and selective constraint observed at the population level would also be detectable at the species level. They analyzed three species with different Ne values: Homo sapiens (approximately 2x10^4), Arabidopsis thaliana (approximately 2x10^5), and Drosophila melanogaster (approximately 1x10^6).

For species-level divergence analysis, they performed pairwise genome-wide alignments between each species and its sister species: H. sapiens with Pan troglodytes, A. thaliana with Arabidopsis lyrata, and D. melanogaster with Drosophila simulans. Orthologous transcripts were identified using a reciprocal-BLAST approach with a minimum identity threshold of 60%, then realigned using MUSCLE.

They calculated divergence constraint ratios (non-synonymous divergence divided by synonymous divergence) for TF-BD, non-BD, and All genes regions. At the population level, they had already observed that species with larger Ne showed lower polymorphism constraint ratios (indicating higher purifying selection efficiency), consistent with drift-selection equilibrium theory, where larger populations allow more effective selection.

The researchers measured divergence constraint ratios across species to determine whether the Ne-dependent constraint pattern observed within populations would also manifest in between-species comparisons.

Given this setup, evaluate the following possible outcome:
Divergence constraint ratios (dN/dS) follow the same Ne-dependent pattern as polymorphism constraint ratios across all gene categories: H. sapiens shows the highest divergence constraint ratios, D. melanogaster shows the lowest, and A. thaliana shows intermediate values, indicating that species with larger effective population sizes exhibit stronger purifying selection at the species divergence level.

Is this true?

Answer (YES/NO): NO